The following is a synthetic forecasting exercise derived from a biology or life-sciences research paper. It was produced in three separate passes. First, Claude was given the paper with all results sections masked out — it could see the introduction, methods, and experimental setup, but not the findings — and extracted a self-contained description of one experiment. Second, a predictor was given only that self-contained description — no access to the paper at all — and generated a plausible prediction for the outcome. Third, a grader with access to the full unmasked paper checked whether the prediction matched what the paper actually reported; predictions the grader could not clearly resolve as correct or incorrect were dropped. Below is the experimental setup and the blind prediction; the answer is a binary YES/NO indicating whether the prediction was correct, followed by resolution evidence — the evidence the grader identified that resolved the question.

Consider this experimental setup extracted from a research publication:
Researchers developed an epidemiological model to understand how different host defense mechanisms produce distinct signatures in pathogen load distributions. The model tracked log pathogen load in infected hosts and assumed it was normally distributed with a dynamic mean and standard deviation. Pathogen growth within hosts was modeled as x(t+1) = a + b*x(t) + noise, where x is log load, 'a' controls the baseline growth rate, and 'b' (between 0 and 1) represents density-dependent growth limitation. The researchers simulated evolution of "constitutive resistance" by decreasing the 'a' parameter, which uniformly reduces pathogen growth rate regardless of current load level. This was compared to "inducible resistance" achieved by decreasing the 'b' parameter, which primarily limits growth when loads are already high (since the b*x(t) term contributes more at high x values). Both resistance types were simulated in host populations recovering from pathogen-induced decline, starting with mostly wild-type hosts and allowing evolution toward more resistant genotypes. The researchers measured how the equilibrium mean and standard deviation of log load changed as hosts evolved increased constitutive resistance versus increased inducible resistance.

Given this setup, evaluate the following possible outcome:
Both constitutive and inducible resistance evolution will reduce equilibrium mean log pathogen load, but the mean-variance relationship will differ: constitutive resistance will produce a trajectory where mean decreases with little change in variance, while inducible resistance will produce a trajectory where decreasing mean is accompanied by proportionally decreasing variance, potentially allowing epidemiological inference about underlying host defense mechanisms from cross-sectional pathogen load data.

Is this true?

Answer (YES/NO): NO